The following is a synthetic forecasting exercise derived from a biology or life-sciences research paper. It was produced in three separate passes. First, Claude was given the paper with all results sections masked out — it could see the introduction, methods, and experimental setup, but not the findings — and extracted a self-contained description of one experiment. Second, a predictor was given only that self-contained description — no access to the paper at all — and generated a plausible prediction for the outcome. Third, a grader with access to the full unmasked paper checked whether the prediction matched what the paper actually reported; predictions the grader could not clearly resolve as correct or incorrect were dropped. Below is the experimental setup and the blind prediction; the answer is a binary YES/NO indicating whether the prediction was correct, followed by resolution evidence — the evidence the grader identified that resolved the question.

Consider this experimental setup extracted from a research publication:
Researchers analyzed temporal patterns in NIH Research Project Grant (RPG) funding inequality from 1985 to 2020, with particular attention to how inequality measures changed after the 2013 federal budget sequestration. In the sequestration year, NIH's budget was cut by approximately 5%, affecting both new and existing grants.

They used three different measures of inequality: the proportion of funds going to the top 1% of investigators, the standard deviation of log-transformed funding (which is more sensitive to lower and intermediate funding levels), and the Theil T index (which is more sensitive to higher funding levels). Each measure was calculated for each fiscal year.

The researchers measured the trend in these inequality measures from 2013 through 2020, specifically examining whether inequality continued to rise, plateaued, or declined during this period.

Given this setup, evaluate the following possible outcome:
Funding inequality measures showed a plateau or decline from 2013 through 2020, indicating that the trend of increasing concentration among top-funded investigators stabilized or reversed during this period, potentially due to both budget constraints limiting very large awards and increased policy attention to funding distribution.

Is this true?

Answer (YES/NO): NO